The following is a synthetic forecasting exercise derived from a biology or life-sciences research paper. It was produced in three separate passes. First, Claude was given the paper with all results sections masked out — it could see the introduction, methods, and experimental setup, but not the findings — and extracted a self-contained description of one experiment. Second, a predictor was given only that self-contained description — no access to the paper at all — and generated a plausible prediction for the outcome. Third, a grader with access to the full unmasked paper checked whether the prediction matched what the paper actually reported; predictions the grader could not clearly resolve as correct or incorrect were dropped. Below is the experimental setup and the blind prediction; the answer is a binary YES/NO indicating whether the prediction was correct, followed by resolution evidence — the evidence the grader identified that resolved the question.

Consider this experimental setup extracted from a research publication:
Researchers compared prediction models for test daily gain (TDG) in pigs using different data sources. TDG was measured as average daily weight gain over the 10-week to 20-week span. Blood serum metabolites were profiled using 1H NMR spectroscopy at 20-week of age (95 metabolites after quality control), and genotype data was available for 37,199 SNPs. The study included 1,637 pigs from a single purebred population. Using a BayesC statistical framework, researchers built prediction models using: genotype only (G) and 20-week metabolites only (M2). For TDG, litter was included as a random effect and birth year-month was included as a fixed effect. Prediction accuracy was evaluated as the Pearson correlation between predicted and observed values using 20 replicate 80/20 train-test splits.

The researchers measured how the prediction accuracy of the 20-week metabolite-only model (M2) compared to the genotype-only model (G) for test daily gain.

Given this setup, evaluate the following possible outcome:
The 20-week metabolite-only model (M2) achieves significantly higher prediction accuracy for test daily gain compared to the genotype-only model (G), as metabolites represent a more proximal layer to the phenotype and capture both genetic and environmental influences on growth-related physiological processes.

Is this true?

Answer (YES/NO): NO